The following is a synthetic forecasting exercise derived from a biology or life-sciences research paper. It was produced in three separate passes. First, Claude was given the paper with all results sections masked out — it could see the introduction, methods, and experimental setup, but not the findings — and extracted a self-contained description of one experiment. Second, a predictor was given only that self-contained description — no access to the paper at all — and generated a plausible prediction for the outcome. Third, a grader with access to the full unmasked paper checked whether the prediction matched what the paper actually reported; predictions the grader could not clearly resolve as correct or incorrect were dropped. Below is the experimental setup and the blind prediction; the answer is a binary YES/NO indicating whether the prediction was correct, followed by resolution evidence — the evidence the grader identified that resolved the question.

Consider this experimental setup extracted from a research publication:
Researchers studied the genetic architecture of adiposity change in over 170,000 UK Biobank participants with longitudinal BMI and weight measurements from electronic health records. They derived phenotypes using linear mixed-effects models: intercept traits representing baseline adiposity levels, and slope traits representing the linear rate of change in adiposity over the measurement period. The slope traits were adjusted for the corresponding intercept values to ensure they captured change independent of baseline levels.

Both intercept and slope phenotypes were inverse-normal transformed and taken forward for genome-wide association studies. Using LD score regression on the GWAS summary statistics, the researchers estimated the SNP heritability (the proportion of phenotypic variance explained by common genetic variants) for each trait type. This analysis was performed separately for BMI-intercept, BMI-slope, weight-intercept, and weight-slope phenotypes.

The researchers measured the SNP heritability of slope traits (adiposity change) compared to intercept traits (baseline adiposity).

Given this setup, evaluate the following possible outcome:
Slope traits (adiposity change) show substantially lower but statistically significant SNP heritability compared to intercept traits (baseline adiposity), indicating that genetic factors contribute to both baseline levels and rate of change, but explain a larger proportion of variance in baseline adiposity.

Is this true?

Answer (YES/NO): YES